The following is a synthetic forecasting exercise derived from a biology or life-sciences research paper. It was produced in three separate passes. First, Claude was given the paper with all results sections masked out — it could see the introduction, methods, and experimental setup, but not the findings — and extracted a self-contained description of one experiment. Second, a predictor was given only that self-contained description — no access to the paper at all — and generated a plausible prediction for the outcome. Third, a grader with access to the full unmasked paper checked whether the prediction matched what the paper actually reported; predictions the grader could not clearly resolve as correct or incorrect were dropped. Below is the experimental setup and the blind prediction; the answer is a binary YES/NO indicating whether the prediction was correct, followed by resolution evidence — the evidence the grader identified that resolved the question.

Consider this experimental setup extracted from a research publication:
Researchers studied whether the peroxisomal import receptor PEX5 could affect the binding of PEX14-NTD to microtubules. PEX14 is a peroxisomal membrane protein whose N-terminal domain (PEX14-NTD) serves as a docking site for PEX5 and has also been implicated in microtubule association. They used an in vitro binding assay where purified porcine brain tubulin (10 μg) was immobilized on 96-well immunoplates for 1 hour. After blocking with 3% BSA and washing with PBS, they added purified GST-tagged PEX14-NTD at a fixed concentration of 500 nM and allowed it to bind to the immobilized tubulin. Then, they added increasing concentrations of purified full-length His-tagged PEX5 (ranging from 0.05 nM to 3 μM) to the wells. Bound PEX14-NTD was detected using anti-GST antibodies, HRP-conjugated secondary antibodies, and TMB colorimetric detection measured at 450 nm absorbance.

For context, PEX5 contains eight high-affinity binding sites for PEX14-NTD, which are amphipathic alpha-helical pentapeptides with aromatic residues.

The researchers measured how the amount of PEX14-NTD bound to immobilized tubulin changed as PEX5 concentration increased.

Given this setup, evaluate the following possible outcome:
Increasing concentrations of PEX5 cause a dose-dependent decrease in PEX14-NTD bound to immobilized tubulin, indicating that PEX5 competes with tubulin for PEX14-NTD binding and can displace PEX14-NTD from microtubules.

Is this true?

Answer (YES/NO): NO